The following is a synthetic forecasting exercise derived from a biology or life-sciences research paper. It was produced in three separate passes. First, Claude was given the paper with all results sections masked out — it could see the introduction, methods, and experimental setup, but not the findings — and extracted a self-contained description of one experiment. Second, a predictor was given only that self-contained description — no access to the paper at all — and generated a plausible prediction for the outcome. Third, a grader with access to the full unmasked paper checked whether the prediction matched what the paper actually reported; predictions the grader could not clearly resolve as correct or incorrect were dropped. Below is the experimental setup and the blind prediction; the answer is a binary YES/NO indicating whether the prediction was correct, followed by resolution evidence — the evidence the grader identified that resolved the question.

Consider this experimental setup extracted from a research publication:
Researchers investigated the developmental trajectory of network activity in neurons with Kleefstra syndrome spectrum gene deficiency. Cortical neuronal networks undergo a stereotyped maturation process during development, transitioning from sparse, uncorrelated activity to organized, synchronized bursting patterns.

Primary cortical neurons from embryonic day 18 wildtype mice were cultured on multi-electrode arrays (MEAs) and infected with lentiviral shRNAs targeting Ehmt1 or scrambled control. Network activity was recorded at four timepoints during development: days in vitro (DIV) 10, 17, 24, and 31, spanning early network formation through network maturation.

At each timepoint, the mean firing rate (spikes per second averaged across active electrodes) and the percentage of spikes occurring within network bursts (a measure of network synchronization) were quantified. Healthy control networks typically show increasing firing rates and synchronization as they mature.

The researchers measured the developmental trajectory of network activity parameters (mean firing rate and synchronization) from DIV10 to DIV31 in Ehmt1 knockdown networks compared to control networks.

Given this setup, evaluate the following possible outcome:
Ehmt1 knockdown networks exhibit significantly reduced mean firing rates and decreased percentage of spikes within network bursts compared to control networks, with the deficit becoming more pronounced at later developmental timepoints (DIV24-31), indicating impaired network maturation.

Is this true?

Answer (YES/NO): NO